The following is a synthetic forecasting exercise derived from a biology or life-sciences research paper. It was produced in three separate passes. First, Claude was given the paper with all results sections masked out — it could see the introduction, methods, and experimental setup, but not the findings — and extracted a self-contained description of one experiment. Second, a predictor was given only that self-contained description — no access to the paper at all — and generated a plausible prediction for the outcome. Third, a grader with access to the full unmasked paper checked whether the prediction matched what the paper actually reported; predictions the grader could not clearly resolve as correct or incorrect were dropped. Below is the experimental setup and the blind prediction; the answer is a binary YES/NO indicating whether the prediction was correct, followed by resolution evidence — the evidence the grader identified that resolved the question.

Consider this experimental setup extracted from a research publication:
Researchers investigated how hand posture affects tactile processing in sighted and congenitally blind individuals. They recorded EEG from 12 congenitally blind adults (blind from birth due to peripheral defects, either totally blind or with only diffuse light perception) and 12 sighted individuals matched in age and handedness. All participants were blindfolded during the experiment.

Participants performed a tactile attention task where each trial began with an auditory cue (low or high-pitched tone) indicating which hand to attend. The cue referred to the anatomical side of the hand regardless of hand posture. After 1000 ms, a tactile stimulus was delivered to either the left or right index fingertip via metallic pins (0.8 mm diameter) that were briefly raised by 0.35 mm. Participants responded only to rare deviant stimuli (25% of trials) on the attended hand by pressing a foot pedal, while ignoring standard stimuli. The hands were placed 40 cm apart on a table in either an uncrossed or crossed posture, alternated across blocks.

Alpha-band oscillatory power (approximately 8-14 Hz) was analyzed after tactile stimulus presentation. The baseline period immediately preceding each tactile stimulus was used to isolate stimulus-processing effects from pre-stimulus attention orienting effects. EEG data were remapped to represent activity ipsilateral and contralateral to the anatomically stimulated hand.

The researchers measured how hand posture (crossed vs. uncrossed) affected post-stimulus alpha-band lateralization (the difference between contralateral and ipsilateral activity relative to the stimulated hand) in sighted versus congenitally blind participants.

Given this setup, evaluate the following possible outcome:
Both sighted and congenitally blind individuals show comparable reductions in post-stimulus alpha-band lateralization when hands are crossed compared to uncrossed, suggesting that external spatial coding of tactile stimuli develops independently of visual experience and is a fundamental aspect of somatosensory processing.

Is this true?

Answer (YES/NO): NO